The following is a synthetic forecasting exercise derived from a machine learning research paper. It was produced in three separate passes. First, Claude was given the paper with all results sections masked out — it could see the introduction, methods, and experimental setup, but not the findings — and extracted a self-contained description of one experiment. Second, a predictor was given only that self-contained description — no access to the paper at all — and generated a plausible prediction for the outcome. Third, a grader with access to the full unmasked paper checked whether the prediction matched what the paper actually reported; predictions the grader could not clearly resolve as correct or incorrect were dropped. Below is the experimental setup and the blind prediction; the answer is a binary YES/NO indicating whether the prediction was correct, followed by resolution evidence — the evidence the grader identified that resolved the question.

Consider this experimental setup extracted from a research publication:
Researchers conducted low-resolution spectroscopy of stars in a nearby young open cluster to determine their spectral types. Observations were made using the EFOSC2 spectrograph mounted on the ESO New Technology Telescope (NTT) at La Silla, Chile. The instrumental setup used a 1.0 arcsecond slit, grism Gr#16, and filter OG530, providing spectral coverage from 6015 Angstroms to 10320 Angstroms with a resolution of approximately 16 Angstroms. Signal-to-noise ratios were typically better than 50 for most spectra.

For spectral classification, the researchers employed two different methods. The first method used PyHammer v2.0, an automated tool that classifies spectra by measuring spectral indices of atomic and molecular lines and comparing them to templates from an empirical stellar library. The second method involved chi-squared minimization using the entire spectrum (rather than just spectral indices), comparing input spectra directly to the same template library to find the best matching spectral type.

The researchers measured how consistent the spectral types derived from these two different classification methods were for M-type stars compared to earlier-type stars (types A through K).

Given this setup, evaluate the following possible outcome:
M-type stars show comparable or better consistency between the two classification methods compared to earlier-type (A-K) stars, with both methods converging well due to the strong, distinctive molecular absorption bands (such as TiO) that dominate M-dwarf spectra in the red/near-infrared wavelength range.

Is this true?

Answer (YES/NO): YES